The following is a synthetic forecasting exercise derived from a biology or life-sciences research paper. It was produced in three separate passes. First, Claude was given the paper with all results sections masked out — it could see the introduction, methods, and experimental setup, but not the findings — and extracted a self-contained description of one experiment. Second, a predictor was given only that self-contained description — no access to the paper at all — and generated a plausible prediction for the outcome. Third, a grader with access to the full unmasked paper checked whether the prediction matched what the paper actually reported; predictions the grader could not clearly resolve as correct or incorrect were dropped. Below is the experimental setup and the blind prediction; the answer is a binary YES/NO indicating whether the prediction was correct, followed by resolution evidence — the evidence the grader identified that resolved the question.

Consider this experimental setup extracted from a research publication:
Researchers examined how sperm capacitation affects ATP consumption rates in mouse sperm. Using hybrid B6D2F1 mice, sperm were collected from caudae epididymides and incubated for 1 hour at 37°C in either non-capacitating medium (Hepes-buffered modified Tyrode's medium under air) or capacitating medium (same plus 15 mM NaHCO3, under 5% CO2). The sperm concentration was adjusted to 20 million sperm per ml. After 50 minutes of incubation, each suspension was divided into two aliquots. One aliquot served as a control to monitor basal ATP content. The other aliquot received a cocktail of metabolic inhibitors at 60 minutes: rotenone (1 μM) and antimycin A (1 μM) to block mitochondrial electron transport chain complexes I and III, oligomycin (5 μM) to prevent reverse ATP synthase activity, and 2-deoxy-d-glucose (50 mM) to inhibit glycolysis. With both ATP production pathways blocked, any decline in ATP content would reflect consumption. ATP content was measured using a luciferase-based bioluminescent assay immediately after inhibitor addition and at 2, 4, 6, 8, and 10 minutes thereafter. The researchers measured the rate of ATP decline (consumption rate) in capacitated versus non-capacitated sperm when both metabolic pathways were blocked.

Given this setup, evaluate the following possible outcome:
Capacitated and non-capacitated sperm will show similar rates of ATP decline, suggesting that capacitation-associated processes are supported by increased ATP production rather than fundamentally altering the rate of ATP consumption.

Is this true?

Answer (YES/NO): YES